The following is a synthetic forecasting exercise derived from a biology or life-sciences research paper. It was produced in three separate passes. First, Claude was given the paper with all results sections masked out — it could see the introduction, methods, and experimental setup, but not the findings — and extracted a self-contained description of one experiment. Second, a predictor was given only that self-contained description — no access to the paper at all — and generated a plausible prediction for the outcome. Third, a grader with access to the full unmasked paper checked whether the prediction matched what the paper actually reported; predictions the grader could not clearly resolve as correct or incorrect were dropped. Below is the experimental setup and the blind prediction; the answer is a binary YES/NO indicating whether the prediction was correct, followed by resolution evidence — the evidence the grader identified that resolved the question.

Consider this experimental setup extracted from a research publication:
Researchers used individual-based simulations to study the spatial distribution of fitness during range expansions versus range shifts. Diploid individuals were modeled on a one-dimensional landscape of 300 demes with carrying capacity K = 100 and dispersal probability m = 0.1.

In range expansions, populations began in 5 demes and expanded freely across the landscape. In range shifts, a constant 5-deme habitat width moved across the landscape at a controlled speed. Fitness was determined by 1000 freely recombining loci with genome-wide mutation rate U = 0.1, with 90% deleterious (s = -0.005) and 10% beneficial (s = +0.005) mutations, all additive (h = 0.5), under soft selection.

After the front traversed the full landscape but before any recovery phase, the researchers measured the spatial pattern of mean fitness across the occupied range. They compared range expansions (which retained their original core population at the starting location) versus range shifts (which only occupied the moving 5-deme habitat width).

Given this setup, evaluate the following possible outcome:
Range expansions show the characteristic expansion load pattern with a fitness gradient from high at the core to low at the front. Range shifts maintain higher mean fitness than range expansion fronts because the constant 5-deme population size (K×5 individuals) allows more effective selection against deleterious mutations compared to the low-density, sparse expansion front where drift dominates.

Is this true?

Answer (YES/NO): NO